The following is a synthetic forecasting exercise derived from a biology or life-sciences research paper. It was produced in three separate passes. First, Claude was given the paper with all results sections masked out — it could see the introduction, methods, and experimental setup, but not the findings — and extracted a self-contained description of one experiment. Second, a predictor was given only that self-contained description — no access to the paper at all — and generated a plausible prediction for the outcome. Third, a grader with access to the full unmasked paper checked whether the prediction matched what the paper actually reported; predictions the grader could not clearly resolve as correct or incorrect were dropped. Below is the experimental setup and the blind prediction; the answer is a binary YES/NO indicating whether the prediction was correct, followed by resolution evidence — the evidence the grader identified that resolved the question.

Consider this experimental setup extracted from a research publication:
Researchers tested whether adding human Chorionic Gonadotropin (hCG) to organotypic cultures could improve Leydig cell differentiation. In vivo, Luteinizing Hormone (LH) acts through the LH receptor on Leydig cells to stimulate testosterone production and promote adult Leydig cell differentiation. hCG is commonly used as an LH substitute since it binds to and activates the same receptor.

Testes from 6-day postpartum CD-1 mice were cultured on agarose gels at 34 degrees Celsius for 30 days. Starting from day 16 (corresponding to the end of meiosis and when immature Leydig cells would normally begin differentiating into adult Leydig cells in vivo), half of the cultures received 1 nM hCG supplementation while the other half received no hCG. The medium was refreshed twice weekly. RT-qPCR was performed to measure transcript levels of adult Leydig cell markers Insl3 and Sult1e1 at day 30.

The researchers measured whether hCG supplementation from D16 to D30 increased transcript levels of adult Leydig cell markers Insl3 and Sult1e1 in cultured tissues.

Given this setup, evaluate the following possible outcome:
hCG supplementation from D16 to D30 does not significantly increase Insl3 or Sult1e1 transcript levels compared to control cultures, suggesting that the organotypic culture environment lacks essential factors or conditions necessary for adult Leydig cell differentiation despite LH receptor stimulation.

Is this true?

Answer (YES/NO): YES